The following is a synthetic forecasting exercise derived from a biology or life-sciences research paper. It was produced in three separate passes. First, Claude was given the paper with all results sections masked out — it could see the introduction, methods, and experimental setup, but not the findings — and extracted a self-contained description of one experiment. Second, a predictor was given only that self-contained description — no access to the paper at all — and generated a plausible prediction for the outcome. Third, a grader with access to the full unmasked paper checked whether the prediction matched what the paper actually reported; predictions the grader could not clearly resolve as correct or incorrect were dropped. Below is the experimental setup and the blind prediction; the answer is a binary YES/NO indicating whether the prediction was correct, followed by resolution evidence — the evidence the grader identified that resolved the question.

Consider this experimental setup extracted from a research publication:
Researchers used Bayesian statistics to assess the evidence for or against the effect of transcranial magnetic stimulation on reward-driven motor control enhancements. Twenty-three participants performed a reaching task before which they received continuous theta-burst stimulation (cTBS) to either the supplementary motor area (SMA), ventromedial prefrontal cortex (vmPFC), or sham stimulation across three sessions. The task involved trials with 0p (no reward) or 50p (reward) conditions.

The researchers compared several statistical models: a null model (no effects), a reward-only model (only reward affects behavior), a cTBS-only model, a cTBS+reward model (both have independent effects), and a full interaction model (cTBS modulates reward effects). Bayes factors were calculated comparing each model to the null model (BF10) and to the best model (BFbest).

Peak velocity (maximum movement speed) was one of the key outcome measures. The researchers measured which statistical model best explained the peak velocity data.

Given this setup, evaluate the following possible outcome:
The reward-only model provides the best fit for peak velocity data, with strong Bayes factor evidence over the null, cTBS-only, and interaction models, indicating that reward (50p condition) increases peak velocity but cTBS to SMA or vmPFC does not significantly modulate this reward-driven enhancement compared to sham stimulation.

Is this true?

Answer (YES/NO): YES